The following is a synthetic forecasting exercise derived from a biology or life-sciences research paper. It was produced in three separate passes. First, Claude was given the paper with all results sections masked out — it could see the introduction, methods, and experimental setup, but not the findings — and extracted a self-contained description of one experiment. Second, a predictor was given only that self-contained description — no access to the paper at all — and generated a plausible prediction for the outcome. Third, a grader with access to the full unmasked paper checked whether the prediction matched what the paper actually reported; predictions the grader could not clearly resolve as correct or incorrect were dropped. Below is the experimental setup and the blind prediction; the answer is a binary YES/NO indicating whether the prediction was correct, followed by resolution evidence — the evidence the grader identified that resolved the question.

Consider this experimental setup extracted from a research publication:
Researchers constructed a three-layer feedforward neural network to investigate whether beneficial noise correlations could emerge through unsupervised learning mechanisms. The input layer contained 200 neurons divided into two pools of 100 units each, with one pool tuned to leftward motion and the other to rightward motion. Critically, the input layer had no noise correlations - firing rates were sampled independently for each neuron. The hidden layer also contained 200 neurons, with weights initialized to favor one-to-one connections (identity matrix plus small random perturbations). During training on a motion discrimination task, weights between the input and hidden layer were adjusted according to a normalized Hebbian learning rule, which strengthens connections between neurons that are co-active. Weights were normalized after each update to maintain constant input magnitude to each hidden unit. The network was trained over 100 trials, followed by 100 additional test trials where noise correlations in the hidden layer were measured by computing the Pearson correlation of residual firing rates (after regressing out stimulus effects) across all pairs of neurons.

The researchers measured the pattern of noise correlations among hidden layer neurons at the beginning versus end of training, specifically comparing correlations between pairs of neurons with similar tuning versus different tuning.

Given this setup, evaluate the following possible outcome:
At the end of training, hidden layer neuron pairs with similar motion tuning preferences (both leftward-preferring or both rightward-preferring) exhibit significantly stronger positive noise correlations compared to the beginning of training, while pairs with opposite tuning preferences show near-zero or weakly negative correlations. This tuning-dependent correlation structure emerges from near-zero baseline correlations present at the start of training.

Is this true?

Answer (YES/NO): YES